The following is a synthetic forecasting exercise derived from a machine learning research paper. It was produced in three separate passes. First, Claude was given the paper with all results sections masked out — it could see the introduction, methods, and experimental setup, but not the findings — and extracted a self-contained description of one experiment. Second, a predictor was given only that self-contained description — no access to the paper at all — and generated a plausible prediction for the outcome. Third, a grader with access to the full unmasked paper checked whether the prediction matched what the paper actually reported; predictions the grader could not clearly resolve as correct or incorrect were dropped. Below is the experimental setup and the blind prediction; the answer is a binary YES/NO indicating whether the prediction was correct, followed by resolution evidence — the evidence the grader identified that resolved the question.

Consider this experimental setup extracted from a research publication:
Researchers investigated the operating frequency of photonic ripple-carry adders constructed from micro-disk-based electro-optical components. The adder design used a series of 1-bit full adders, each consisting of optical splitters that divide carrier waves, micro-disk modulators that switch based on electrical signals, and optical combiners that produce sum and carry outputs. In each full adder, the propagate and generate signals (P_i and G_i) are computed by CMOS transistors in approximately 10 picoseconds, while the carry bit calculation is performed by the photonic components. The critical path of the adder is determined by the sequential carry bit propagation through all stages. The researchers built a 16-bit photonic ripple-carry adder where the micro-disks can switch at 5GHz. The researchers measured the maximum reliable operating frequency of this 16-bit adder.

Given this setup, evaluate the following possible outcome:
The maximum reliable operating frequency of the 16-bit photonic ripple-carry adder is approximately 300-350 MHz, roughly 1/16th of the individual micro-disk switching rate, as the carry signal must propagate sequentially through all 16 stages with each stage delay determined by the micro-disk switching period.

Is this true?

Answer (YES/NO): NO